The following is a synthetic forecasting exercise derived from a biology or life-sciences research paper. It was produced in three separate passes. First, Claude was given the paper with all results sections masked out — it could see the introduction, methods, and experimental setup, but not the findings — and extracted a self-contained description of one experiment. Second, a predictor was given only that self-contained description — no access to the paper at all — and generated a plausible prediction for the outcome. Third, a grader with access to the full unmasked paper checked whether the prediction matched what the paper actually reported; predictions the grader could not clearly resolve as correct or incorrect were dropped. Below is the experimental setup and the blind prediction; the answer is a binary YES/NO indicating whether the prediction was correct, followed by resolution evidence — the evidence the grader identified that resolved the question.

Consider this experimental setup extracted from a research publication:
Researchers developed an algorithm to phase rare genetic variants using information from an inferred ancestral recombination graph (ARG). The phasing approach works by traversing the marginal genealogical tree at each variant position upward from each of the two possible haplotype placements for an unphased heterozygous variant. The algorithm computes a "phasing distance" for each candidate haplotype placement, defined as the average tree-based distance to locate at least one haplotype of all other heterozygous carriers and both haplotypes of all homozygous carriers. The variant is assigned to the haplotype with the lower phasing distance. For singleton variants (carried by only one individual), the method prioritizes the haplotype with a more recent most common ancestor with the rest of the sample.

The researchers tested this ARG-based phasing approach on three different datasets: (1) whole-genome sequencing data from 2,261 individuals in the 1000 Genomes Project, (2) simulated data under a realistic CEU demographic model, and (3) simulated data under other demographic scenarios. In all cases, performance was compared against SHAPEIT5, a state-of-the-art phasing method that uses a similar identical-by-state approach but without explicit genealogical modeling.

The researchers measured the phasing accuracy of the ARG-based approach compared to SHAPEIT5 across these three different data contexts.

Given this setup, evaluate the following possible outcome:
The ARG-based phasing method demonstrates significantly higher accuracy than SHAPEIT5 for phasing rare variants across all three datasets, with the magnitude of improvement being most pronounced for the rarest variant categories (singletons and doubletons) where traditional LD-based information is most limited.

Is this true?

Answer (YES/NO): NO